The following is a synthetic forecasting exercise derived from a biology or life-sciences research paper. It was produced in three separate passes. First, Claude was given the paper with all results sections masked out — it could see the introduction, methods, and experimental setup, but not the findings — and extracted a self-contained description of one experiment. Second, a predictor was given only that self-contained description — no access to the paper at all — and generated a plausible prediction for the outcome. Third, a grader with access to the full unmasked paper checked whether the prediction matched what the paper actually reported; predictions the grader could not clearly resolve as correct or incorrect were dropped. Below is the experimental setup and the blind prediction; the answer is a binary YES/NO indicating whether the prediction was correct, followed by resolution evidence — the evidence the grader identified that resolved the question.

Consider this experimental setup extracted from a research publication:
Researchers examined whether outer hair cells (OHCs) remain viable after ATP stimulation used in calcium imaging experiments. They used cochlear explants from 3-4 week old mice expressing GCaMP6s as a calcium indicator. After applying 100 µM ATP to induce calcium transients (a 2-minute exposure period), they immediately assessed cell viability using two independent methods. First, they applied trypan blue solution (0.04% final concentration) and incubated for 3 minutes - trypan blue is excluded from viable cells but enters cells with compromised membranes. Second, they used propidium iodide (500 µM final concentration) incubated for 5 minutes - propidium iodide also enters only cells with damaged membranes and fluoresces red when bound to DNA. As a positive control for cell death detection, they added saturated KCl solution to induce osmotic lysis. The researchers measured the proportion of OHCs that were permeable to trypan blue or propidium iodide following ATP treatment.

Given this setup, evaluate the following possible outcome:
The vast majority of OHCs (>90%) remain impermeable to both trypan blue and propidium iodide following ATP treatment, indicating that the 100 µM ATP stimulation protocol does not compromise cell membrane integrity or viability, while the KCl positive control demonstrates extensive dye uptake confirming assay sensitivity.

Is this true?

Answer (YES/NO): YES